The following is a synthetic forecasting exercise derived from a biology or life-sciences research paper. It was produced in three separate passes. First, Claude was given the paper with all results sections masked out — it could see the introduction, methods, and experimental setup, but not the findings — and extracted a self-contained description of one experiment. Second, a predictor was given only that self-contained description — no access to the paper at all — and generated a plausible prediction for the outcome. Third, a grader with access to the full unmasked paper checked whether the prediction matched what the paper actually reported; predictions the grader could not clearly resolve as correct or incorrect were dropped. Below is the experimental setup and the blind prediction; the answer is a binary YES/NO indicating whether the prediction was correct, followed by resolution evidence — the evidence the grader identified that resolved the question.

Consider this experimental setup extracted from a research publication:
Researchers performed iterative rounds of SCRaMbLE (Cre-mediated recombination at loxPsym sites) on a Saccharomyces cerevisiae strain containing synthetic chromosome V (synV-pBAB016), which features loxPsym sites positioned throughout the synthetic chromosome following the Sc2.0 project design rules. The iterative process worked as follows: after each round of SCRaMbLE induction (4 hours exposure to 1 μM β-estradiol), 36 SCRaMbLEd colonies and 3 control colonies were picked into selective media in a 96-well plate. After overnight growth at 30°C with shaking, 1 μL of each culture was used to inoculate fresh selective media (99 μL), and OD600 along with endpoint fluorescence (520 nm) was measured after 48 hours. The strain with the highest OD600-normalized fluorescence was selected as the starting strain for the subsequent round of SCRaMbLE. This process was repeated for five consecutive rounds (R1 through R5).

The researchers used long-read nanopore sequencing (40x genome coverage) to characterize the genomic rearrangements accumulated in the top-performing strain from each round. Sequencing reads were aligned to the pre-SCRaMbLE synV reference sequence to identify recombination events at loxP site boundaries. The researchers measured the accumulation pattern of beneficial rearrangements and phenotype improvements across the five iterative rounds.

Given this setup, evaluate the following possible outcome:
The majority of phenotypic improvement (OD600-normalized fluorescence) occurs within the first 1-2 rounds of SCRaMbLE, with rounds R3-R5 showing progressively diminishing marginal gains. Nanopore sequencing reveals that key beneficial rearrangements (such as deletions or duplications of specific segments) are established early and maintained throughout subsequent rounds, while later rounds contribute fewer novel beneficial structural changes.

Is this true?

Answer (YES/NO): NO